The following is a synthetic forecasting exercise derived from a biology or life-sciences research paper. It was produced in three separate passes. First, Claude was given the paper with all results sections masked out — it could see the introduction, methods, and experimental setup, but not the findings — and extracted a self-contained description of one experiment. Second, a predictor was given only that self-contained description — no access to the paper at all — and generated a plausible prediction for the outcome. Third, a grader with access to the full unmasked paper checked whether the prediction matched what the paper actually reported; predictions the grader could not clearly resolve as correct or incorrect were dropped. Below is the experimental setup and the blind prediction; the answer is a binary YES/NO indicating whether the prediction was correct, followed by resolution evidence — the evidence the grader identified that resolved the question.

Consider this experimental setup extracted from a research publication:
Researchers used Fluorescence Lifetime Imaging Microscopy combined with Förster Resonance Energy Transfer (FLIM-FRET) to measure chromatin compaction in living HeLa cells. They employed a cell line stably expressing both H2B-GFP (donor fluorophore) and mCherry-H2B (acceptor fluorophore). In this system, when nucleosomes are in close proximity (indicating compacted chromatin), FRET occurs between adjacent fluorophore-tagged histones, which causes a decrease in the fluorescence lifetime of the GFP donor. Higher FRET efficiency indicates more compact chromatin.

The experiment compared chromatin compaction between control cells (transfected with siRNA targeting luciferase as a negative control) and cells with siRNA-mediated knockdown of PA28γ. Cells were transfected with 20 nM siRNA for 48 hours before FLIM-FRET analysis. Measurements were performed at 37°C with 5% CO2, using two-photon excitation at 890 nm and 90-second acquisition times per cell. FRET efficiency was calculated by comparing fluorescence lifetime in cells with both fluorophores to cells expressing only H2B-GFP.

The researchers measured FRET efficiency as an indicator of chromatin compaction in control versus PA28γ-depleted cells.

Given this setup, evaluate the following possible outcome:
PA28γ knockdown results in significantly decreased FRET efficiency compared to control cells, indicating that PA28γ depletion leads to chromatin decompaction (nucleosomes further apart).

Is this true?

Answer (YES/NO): YES